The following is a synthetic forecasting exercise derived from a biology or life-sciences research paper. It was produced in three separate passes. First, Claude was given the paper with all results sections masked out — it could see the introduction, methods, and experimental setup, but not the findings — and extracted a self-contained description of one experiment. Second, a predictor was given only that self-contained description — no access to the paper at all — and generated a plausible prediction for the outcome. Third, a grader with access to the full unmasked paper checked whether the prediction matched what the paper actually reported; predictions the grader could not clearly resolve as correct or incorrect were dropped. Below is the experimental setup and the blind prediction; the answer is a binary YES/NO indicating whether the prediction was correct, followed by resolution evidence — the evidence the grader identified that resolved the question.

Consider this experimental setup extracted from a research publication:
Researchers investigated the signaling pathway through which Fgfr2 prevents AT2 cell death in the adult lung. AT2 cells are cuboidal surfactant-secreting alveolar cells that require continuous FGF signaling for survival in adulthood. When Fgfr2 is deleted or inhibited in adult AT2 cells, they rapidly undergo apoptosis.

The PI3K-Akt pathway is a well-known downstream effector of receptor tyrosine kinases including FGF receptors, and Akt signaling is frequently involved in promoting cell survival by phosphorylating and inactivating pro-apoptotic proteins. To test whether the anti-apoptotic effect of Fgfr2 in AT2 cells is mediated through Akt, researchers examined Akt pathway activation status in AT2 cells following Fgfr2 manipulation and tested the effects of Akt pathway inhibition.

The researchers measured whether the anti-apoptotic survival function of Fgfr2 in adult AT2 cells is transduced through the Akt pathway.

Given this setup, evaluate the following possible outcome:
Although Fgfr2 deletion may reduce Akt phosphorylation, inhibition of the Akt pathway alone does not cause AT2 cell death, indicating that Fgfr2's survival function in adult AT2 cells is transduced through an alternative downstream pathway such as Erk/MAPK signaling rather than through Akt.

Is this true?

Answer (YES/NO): NO